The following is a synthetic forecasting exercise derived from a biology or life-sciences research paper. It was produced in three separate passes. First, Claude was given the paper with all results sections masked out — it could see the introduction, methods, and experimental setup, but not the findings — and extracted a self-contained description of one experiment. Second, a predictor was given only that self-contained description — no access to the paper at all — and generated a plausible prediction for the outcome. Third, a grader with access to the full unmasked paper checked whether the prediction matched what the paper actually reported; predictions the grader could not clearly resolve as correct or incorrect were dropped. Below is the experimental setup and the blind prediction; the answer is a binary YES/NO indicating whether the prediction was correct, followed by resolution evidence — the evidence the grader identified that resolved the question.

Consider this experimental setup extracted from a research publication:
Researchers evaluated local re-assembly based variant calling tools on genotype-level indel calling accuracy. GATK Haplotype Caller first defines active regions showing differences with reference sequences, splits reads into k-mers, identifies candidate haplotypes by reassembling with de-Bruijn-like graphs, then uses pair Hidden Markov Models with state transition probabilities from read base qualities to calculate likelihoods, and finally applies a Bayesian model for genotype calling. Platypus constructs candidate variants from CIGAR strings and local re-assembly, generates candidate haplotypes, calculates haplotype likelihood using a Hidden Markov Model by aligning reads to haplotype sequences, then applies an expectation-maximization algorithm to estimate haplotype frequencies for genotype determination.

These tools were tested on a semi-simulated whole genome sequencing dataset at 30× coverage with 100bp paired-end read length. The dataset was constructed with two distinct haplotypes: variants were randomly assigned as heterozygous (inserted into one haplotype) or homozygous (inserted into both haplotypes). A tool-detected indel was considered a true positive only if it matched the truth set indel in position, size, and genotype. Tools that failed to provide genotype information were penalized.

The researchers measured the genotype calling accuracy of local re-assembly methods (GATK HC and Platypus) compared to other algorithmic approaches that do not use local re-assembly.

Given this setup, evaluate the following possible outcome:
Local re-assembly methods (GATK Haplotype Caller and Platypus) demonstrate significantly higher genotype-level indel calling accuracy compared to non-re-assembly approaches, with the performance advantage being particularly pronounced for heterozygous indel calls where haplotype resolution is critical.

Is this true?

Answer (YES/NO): NO